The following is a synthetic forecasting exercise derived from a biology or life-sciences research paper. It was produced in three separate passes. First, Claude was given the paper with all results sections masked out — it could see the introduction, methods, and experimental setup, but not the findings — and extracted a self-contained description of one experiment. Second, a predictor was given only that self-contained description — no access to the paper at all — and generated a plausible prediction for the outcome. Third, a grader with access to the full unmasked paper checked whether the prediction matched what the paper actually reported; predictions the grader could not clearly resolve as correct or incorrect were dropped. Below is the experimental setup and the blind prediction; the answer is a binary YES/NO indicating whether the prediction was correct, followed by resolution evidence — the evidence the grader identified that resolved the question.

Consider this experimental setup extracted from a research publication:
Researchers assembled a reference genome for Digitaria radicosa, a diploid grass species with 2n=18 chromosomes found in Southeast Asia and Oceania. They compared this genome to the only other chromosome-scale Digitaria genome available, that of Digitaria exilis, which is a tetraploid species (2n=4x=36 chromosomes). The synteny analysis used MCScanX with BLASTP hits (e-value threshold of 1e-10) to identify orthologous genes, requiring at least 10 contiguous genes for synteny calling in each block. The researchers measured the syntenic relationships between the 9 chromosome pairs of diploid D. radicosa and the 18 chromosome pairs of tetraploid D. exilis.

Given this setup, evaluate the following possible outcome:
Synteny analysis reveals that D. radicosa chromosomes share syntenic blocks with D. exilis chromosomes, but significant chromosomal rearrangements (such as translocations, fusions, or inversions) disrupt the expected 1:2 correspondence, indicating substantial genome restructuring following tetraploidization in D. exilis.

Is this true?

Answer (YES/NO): NO